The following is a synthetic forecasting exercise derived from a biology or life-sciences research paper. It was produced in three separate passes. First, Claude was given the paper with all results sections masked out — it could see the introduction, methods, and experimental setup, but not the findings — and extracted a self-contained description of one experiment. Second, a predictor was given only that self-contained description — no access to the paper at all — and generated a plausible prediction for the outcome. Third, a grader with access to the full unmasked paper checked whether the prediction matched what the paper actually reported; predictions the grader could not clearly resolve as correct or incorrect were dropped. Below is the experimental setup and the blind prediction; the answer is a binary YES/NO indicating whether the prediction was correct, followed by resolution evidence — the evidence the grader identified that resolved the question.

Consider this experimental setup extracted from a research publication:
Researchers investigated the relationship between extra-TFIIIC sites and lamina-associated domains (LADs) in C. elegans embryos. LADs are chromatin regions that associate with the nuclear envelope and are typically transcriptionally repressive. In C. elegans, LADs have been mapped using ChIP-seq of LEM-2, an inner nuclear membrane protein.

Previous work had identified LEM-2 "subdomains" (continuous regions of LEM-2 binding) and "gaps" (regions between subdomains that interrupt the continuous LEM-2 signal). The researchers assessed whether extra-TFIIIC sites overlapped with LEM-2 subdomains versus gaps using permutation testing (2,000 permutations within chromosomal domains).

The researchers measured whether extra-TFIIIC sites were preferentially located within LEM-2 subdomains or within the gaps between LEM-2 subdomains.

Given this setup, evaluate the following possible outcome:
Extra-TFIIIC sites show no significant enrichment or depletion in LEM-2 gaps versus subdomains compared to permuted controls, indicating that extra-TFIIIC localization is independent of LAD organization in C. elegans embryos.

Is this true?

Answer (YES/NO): NO